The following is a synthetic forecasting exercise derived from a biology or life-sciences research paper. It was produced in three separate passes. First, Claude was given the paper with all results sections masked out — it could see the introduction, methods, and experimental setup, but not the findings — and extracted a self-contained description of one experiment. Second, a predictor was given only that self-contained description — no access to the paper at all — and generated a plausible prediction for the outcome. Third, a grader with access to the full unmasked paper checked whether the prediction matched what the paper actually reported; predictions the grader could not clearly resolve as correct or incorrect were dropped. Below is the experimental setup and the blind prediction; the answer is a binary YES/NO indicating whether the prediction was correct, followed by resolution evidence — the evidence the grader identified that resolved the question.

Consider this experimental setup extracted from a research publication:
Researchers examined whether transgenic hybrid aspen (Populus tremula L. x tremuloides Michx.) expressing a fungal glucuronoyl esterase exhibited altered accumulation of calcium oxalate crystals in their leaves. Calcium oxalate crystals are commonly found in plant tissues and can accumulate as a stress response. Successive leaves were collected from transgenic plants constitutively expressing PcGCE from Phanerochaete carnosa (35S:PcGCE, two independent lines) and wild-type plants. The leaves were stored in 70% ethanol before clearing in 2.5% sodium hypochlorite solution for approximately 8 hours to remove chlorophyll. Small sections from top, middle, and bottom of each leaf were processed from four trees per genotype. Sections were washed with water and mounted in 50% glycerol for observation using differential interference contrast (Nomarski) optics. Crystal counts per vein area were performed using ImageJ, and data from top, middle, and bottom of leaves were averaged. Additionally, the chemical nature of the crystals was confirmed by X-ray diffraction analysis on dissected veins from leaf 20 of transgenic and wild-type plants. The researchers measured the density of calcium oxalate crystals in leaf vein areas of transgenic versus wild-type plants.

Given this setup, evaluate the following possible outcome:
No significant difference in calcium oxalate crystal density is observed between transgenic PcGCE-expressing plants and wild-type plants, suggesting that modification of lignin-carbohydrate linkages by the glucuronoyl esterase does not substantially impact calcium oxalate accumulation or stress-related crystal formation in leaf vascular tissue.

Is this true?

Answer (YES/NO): NO